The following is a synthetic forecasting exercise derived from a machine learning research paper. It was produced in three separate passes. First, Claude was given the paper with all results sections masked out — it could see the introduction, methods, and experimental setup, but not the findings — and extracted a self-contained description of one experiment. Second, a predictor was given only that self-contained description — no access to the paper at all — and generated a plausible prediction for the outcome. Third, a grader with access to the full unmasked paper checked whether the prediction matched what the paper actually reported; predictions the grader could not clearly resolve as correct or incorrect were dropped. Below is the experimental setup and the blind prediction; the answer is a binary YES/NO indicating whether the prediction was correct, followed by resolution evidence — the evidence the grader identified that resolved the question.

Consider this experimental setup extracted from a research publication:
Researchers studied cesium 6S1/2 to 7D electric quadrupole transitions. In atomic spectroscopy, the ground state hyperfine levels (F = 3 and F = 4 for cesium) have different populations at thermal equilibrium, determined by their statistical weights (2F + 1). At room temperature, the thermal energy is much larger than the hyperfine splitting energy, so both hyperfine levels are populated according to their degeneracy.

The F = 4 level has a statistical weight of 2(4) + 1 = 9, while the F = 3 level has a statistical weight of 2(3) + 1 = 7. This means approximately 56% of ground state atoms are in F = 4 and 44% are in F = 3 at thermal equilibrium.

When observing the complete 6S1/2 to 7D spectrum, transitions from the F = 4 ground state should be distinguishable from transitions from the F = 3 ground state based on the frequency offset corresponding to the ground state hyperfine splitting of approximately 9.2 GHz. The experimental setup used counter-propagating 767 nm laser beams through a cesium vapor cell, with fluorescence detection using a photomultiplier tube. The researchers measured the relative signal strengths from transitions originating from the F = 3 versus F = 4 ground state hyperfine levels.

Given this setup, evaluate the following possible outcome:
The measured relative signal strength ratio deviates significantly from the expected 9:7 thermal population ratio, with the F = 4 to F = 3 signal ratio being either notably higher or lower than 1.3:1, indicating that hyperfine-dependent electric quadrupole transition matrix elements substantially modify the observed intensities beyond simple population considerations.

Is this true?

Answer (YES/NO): YES